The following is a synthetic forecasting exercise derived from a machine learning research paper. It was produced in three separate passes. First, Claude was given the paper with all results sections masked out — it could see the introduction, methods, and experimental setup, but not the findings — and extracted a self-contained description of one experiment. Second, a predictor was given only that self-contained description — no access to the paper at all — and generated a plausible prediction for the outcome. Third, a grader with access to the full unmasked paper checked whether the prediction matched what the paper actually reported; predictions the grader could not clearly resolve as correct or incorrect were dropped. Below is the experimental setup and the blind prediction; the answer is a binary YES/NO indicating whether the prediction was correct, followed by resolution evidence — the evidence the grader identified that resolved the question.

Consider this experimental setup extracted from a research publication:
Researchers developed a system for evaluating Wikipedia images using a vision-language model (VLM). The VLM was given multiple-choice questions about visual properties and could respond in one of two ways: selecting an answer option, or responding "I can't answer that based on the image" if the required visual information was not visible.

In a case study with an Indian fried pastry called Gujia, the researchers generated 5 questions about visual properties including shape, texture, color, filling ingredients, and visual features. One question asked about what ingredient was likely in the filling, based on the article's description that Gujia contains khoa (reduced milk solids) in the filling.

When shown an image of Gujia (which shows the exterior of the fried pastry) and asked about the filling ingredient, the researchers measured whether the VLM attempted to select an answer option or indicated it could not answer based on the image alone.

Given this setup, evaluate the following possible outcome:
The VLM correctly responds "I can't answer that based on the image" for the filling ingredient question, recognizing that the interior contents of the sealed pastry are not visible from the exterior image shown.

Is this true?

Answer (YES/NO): NO